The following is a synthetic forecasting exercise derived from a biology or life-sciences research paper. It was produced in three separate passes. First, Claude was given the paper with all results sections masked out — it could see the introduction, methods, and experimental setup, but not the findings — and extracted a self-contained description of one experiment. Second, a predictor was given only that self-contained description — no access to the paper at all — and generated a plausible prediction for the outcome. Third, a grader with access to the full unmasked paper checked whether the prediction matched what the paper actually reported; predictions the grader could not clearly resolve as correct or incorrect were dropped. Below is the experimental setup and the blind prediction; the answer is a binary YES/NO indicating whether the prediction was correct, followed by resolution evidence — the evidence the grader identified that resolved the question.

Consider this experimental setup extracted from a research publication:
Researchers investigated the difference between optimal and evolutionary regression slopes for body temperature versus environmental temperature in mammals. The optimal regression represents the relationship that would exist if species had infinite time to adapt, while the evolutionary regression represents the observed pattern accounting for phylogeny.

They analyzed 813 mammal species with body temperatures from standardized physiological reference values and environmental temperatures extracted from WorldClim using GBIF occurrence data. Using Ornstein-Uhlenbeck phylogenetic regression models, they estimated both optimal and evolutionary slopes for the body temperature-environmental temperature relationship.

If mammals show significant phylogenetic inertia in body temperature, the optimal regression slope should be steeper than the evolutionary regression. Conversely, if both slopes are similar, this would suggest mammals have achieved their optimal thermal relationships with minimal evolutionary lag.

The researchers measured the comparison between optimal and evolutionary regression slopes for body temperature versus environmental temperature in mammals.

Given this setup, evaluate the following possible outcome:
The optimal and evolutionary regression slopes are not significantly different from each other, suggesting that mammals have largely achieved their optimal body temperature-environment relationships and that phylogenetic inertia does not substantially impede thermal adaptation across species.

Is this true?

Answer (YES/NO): NO